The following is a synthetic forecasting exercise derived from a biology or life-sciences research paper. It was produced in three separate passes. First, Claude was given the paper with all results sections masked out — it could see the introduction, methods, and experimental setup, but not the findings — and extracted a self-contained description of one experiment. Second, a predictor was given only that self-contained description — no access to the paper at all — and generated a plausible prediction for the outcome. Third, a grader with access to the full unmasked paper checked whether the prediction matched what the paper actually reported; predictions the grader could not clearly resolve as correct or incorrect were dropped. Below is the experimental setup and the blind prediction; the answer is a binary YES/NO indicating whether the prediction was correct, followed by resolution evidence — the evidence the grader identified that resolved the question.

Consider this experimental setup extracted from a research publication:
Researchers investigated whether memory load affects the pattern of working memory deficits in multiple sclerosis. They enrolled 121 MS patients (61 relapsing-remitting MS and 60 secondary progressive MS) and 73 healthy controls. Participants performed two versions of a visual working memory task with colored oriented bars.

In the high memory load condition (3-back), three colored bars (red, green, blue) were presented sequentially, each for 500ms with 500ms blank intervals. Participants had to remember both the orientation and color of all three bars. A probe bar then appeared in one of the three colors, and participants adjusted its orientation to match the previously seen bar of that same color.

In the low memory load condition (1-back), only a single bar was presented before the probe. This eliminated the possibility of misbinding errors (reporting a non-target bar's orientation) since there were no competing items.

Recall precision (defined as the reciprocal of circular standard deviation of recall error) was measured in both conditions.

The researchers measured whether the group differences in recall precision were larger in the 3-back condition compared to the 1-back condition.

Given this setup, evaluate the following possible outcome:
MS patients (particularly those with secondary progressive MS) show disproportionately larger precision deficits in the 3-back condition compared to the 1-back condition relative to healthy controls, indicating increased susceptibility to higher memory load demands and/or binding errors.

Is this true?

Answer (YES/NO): NO